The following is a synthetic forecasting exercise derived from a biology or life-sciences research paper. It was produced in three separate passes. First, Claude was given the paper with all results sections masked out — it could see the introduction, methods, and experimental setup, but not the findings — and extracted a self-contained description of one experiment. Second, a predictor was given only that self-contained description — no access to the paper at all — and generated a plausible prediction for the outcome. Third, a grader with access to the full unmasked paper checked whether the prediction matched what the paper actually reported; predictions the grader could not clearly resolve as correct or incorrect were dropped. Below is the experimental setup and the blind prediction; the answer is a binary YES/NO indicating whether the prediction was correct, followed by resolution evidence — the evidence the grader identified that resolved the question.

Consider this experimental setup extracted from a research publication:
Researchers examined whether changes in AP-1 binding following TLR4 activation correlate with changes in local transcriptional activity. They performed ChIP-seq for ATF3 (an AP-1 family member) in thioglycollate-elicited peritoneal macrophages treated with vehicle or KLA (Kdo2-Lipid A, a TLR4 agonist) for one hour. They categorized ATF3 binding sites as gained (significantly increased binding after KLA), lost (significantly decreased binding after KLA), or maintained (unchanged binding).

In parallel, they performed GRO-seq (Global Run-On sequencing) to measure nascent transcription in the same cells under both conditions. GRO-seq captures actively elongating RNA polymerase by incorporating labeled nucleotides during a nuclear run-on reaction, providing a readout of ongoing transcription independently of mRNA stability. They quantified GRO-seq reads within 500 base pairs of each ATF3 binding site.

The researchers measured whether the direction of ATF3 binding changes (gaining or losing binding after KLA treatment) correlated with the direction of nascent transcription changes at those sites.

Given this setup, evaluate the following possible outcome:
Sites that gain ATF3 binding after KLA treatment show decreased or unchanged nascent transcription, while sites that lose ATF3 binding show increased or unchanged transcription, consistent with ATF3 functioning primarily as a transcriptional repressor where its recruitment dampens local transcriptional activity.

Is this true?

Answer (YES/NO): NO